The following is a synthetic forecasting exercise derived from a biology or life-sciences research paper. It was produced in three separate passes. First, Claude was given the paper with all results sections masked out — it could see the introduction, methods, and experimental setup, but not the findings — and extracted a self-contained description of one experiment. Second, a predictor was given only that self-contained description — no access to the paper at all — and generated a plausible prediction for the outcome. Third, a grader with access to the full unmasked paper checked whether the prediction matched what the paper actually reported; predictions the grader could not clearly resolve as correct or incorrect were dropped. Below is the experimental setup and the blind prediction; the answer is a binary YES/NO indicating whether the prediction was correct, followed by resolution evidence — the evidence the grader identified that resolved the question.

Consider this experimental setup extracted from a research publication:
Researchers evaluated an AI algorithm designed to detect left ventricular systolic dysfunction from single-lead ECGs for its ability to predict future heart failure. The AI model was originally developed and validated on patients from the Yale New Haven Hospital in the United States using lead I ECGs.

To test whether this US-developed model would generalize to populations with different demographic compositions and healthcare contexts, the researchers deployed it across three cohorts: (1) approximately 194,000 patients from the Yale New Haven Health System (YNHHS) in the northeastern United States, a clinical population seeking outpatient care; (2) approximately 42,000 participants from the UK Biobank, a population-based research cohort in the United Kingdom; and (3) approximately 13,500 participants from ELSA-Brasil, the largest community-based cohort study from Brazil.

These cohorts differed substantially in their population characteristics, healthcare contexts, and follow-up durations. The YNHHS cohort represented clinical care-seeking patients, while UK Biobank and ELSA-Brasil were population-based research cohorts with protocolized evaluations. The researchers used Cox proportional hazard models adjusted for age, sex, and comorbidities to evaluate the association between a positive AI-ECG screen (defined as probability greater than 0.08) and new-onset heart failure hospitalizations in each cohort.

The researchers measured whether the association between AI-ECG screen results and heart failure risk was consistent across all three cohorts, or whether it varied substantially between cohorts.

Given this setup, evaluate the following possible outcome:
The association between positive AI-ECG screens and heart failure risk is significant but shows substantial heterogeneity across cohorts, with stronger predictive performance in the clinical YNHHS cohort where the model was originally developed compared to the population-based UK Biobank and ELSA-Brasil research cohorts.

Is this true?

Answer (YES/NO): NO